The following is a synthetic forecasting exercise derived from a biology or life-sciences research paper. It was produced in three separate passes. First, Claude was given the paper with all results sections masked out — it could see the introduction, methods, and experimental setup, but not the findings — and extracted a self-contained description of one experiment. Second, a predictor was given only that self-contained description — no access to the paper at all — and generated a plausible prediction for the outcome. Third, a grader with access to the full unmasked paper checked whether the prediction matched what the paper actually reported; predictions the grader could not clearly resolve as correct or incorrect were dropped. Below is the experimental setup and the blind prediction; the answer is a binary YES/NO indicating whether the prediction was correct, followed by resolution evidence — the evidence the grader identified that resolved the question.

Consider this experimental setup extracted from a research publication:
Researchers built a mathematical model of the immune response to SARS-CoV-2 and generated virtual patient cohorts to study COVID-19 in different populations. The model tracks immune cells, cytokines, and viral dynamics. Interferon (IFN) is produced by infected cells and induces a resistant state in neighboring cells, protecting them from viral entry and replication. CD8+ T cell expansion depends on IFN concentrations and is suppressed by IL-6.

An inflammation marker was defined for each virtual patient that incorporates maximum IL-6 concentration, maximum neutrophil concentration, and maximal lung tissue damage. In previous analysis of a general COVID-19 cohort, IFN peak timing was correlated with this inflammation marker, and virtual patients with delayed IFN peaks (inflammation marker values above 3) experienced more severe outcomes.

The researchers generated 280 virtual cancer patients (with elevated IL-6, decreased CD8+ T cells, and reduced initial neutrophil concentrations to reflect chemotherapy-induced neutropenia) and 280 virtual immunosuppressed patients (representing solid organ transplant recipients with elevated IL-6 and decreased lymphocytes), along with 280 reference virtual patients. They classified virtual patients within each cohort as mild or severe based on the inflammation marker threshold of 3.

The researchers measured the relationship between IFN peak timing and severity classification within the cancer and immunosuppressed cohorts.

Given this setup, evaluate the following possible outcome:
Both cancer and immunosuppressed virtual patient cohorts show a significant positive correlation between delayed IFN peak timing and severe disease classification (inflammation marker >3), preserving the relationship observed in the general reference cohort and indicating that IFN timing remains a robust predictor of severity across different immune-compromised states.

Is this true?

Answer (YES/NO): NO